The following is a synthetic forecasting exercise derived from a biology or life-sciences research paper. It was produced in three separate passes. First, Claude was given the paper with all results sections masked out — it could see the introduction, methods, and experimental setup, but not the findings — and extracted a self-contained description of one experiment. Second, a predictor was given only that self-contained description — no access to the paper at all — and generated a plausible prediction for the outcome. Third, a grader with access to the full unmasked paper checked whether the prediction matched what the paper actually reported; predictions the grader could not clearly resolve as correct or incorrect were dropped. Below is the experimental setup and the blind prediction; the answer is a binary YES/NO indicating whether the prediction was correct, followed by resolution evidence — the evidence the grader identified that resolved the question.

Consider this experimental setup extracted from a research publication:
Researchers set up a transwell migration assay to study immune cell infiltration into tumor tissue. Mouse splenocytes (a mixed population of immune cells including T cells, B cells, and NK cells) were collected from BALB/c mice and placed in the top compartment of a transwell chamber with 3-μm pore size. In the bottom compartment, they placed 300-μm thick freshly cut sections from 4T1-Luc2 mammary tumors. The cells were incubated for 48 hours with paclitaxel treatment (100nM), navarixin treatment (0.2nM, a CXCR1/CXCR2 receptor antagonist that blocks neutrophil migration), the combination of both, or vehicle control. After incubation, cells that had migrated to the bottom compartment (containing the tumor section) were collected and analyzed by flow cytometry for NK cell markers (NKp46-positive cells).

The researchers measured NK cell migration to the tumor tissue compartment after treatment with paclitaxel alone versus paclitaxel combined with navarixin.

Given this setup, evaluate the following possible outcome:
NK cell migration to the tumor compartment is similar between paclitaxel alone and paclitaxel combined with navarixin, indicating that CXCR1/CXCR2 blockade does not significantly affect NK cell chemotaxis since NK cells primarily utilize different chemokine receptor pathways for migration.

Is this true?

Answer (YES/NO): NO